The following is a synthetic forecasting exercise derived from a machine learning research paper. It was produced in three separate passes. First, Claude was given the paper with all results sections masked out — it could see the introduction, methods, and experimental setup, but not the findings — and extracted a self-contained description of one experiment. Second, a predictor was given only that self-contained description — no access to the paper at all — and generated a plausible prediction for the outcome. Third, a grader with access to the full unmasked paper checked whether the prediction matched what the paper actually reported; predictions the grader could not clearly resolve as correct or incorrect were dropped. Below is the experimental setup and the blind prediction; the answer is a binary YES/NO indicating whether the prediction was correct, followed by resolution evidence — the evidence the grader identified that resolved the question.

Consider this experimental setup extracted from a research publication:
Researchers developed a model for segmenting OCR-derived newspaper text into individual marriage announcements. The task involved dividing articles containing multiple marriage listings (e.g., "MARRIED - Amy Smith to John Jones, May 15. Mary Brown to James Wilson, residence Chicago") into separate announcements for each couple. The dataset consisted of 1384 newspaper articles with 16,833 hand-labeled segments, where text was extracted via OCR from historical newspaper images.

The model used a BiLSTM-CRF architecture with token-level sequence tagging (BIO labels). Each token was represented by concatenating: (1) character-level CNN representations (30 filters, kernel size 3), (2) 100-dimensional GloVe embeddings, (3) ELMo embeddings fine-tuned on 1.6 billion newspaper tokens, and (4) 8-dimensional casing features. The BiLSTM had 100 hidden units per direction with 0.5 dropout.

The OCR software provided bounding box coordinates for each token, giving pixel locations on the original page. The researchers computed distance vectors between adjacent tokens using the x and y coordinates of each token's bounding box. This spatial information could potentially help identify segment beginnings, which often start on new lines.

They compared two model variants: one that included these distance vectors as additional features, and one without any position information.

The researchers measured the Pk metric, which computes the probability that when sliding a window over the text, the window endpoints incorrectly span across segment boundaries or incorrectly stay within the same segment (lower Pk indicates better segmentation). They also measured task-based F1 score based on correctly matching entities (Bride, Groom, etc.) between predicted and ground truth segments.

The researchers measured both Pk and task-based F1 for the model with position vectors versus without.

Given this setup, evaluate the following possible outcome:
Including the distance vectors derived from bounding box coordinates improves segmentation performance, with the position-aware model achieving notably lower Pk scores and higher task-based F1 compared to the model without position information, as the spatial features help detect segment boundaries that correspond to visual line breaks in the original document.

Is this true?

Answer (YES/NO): NO